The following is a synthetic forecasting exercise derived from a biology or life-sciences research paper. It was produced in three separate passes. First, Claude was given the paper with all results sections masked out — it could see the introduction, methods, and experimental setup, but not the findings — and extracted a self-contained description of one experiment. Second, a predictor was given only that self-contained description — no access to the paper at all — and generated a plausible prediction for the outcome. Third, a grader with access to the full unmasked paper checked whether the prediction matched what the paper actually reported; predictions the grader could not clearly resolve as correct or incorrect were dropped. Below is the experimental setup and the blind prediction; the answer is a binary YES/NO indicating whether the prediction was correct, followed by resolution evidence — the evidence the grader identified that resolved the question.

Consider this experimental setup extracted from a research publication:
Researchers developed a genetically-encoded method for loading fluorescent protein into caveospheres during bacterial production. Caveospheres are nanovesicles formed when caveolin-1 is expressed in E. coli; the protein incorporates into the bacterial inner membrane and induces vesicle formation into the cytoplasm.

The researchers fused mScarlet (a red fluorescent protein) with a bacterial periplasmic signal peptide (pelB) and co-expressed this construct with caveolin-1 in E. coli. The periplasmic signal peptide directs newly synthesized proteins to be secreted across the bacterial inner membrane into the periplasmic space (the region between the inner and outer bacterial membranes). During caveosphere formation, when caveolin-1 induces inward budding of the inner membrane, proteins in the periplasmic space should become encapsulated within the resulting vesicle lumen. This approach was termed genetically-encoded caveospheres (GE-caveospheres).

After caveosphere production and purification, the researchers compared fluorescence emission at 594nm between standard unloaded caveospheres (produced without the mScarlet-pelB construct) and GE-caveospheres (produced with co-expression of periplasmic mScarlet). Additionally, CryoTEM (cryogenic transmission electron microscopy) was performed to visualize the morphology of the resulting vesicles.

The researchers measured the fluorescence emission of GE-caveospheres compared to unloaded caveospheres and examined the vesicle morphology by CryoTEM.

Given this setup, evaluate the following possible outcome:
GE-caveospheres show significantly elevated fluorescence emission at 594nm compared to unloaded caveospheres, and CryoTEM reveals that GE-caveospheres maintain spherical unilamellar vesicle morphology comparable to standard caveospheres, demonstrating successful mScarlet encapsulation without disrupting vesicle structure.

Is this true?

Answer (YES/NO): YES